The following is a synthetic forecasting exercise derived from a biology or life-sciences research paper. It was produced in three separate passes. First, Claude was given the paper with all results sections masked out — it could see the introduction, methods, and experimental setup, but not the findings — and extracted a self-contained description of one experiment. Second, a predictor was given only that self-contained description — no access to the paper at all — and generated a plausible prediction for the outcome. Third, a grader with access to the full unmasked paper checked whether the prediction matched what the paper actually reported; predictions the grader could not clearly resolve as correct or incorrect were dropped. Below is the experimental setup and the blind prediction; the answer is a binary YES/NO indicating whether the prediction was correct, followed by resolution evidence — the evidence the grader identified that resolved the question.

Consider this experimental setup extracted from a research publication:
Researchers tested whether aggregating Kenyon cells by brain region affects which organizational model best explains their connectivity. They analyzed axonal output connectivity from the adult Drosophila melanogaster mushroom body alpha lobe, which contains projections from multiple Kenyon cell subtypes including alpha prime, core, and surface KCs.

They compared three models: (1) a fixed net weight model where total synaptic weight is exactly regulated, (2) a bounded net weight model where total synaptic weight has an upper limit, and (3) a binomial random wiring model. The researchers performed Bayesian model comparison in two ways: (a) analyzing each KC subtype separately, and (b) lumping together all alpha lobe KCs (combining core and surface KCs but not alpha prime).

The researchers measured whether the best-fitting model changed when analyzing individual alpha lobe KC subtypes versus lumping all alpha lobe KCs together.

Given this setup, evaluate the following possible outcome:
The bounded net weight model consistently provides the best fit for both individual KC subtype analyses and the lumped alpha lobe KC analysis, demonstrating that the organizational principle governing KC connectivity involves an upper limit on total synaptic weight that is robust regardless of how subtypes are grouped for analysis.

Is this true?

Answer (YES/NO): NO